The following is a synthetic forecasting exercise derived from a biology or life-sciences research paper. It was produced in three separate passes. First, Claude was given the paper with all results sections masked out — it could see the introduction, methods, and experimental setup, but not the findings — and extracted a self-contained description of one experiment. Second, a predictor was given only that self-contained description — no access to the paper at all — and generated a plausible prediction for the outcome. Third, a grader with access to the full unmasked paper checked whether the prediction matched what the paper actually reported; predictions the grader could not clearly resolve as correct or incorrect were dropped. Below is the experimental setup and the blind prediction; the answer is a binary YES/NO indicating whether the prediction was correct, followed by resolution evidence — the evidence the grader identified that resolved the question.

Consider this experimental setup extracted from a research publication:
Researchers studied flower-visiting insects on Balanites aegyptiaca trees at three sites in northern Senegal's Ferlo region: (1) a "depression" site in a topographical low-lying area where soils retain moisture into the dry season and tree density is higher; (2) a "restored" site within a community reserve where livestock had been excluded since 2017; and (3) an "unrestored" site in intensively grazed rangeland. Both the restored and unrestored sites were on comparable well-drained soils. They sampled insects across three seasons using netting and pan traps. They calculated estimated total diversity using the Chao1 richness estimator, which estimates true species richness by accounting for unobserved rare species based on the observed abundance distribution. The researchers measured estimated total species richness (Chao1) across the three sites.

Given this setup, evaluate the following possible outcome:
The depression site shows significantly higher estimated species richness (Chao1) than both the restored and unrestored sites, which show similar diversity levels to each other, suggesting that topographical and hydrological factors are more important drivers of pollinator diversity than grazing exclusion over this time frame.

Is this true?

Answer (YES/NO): NO